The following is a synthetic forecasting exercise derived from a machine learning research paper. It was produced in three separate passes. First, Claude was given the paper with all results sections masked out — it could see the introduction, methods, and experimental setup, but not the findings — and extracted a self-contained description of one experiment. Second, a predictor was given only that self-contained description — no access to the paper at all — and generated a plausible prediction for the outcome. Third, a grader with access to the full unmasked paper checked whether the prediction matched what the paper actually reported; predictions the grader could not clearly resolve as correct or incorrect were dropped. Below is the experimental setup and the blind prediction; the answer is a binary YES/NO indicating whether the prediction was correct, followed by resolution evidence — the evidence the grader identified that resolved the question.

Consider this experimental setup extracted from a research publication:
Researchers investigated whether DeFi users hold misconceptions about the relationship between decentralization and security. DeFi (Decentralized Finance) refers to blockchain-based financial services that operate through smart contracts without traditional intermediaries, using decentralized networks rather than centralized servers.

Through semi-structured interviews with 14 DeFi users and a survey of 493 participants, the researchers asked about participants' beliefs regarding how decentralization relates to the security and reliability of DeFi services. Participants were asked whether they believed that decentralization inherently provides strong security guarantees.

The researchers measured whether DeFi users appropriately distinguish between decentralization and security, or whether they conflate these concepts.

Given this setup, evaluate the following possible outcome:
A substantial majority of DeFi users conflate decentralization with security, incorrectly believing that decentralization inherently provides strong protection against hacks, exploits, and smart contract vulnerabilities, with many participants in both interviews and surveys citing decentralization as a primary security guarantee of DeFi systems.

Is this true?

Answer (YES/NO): NO